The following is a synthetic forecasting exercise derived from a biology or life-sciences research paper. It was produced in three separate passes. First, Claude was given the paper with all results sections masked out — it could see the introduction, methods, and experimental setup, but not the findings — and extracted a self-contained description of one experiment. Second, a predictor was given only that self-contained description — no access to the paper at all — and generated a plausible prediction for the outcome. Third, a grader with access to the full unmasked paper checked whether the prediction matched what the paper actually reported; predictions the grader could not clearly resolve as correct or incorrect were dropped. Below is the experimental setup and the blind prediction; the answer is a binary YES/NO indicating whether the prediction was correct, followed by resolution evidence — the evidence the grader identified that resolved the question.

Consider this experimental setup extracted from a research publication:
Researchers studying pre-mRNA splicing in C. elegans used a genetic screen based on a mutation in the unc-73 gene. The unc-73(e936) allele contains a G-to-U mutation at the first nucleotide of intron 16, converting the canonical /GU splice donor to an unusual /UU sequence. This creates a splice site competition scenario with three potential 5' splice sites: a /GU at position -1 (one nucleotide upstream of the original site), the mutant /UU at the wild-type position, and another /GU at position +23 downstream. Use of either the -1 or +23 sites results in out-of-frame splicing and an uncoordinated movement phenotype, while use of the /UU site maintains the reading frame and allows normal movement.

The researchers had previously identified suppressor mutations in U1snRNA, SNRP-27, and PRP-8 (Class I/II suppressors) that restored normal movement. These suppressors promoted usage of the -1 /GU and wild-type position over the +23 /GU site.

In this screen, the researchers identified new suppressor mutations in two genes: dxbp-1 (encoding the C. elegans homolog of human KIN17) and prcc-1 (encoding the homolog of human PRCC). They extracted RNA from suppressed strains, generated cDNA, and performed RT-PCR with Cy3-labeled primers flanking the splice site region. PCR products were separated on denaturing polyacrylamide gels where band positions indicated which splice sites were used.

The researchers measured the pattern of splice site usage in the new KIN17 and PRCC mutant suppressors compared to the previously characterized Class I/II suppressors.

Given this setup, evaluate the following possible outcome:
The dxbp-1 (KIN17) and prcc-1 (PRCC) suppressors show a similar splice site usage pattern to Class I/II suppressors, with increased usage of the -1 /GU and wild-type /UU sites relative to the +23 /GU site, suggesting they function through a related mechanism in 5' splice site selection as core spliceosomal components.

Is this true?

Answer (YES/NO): NO